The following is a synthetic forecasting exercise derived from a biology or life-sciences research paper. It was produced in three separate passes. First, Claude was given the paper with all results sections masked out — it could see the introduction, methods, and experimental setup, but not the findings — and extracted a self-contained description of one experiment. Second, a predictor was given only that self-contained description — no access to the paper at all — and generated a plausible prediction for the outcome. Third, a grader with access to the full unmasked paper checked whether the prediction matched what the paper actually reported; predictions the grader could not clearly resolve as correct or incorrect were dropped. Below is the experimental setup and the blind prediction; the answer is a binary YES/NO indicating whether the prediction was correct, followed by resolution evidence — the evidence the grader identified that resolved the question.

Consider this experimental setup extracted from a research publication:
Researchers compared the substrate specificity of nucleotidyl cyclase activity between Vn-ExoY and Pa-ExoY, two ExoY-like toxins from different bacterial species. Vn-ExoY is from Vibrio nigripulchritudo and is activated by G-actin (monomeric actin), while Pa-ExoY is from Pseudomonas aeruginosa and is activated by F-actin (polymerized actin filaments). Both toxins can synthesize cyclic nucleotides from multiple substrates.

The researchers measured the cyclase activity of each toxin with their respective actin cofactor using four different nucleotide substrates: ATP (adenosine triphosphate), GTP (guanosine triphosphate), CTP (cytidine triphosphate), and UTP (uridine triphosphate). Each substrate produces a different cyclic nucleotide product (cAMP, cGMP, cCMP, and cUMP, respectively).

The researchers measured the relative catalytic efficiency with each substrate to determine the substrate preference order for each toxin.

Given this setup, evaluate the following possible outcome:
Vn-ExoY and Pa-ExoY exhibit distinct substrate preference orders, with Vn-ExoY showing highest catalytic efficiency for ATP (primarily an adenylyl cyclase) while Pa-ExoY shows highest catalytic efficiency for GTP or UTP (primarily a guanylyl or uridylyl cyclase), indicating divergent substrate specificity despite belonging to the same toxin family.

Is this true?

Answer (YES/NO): YES